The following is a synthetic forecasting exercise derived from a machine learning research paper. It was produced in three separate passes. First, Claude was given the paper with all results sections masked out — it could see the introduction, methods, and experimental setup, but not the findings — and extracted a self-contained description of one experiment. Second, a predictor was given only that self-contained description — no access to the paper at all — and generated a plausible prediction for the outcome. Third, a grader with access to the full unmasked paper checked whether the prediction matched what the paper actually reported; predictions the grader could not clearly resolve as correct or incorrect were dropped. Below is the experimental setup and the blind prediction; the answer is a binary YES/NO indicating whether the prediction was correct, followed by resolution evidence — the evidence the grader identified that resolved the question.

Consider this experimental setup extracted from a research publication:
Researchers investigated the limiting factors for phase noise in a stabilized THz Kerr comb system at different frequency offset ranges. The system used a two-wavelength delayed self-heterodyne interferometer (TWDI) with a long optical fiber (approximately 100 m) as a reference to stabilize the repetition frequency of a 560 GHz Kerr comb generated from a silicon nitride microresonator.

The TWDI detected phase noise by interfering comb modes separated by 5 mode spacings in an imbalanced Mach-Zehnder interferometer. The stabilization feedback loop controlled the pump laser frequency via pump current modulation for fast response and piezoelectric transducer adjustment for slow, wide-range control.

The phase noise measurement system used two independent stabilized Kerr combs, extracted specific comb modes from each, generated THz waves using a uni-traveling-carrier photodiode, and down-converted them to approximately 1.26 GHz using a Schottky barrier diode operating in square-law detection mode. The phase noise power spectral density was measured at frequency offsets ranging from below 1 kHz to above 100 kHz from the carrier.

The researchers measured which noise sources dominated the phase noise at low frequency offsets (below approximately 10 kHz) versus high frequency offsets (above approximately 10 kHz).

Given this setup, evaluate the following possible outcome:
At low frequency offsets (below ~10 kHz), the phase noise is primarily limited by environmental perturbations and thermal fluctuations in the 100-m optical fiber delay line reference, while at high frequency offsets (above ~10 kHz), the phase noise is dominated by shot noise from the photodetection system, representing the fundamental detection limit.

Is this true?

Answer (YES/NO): NO